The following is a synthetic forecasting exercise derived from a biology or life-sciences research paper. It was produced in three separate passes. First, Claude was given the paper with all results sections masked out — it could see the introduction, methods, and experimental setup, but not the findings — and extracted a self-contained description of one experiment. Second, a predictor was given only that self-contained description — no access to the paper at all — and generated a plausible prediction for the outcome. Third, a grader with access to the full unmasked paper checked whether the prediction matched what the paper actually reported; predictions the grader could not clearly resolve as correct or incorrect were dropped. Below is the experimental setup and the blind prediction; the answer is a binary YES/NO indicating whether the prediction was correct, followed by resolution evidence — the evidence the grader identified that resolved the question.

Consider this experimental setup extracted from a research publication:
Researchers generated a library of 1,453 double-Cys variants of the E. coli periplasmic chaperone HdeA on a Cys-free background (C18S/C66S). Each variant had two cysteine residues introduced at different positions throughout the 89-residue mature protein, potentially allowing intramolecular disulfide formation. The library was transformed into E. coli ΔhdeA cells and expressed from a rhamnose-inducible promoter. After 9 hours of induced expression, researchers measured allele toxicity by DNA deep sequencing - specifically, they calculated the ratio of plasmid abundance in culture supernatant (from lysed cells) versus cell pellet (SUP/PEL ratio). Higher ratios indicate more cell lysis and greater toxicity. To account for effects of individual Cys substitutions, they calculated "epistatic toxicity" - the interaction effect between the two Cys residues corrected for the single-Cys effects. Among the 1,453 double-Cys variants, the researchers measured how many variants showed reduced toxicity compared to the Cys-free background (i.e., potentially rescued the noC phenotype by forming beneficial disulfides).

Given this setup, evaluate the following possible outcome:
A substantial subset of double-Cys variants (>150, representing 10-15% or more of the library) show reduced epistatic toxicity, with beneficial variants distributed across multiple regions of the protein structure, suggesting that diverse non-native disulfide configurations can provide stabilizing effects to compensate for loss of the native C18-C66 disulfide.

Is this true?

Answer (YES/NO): NO